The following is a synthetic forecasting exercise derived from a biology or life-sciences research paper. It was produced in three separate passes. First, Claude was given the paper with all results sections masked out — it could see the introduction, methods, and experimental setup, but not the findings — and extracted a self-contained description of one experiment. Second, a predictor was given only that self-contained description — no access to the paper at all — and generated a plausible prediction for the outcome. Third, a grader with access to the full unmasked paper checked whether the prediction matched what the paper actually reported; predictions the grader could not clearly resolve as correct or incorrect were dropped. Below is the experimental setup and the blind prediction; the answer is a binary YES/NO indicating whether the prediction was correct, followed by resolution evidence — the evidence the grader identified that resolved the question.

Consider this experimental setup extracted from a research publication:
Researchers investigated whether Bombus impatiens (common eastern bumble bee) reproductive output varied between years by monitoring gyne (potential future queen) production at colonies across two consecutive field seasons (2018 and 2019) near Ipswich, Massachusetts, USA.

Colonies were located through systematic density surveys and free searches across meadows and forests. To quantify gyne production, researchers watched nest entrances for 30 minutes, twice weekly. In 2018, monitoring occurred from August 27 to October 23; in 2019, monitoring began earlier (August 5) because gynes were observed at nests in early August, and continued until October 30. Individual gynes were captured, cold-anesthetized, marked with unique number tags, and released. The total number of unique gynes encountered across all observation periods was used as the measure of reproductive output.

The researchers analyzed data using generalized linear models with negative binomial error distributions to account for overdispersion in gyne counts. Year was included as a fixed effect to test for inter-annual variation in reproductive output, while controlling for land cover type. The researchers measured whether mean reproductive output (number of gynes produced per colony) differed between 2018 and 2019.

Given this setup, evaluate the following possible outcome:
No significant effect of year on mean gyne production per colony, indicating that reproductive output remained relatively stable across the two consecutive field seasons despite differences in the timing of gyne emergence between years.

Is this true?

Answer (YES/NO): NO